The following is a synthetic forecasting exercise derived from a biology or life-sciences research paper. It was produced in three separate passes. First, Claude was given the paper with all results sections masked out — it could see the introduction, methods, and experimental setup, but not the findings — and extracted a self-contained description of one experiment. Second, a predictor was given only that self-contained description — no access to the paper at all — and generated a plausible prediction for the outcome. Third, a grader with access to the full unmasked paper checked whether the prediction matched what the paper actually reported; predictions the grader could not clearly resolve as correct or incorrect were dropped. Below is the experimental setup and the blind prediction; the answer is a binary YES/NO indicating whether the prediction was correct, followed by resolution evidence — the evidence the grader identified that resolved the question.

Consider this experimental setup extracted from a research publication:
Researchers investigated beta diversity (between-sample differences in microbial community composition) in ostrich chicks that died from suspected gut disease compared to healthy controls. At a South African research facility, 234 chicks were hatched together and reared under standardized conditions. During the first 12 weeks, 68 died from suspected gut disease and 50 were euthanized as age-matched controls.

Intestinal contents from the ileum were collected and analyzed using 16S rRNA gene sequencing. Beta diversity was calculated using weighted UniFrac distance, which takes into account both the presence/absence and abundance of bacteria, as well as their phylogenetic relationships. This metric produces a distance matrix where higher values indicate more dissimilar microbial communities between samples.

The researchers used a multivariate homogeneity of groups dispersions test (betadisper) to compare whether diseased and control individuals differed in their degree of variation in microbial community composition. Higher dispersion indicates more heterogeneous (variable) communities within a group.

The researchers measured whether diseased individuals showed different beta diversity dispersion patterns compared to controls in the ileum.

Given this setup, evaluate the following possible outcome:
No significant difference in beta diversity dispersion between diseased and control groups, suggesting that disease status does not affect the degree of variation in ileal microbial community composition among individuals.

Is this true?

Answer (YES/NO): YES